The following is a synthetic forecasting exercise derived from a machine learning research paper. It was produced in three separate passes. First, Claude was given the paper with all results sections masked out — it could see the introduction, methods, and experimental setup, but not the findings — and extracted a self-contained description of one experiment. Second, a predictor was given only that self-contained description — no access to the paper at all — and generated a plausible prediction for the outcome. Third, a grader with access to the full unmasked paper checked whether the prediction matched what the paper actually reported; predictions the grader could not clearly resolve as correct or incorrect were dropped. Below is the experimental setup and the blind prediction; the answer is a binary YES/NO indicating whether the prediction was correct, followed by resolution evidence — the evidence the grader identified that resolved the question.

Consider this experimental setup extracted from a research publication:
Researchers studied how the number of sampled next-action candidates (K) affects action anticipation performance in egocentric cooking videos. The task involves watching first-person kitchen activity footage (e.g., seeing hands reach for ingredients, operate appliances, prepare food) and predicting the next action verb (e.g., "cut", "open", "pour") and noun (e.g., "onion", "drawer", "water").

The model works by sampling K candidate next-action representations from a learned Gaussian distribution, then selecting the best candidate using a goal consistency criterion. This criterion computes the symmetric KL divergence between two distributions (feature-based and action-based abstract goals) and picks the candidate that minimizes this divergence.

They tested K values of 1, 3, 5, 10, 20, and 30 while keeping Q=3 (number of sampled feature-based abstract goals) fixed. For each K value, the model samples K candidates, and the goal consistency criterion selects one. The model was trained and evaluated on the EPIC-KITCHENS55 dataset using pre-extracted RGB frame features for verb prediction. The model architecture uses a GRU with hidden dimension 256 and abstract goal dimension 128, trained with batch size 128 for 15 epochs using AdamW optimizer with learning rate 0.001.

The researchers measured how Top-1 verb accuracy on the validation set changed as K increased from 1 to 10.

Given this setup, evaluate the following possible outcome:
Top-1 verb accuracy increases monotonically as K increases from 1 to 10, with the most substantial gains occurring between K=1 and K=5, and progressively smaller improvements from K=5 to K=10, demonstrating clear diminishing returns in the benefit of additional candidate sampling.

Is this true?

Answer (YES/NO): NO